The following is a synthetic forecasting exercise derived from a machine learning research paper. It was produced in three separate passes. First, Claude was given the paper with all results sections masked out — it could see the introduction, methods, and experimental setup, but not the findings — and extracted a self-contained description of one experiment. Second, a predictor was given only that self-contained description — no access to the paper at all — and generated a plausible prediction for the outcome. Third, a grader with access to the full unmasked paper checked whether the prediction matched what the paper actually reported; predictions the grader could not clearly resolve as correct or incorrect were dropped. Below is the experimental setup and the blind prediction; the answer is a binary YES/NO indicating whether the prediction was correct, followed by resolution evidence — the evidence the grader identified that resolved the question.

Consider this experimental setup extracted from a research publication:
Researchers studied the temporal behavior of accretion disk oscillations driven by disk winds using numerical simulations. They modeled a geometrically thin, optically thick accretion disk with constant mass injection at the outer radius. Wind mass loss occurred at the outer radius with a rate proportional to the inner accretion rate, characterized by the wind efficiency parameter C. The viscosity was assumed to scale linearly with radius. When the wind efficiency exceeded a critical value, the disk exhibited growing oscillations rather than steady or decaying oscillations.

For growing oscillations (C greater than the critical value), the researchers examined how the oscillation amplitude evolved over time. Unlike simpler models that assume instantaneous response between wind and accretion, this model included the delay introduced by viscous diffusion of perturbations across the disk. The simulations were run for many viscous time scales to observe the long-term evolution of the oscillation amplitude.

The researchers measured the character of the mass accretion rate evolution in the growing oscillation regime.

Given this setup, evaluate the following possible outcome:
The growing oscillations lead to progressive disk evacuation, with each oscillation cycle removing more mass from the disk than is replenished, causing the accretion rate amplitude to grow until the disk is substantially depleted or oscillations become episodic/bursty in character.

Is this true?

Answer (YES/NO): NO